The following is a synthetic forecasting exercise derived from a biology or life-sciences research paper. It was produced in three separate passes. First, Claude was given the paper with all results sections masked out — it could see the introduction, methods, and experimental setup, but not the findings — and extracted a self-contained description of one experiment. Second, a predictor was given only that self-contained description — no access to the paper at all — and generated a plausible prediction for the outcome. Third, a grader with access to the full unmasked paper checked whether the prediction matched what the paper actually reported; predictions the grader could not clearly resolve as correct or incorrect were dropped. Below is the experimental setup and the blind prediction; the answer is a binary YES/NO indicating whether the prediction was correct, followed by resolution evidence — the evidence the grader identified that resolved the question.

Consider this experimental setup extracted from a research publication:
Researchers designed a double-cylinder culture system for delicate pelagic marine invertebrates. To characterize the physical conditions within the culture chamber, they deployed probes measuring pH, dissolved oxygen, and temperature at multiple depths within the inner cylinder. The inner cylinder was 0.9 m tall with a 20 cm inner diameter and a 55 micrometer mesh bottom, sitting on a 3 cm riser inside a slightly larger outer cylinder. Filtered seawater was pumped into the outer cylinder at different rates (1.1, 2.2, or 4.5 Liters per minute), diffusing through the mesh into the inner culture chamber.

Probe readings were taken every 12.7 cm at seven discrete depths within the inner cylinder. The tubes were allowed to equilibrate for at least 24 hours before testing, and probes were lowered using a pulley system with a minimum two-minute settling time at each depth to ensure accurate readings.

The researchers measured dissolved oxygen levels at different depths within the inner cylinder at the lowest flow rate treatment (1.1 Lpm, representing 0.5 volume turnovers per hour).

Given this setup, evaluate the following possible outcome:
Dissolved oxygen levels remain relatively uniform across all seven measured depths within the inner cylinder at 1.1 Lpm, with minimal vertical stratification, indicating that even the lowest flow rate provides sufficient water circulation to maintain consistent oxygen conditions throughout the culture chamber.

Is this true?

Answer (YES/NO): YES